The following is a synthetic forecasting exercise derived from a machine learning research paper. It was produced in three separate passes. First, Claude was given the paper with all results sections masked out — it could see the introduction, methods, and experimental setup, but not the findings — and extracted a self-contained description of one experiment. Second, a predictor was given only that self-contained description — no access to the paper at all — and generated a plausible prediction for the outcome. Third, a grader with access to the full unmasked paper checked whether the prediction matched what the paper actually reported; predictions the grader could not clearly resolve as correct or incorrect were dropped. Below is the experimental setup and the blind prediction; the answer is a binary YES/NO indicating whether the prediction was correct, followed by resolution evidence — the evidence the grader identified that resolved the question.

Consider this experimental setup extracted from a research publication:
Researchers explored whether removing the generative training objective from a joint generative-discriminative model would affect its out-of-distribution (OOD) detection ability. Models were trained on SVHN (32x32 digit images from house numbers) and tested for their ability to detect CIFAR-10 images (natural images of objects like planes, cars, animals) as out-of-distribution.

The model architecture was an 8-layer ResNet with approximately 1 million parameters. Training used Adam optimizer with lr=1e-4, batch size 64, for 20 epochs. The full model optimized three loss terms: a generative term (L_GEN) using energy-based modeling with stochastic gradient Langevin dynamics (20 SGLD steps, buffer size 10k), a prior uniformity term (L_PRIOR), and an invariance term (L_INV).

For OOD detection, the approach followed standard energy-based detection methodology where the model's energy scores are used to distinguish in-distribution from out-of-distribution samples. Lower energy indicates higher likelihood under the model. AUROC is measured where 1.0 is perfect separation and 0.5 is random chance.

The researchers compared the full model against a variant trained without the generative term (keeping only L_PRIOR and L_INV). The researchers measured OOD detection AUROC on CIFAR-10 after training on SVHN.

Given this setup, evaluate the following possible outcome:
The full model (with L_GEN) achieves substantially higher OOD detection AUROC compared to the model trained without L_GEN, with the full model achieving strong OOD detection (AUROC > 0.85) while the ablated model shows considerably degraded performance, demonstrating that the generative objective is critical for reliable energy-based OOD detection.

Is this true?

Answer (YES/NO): NO